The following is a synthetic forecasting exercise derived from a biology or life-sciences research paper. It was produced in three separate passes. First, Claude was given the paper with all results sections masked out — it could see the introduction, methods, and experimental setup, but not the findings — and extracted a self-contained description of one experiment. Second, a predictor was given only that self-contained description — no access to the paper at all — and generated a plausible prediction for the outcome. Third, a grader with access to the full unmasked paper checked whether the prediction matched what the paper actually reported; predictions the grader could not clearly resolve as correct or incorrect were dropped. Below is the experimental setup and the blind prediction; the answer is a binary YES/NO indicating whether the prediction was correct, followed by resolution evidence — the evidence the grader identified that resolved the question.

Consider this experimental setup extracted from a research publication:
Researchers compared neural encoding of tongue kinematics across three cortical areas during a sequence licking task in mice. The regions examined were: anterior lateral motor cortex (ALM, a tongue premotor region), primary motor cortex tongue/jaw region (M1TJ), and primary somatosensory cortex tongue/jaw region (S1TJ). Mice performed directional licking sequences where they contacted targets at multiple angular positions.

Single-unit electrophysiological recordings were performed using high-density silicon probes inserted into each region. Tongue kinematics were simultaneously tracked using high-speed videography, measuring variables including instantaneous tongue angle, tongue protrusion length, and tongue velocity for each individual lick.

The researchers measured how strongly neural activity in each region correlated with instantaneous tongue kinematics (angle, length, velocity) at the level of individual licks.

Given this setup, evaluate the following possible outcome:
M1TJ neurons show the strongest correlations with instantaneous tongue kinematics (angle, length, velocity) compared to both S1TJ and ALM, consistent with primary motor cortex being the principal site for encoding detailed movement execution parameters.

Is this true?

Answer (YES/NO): NO